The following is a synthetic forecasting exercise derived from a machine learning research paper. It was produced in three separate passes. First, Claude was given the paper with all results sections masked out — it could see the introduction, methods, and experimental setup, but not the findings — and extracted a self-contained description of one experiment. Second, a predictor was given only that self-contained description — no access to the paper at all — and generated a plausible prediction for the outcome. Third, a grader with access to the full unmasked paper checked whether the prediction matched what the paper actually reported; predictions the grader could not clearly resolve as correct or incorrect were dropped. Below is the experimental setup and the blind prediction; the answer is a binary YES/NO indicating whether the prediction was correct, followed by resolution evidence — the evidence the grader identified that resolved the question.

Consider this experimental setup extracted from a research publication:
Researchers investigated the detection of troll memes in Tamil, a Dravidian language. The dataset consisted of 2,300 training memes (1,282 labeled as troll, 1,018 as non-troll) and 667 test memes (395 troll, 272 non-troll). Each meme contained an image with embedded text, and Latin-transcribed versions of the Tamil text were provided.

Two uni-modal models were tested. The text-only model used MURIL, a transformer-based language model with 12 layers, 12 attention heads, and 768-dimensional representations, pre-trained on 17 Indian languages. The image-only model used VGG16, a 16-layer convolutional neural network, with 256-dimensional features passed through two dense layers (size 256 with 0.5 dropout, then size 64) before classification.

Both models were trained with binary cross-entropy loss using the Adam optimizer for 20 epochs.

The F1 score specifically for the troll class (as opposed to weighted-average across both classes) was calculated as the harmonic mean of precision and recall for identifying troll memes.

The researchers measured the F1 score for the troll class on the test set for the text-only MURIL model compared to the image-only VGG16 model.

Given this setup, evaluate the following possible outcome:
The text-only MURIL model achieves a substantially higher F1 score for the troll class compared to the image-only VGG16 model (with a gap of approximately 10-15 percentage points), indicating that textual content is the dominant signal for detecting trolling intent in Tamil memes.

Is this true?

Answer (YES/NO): NO